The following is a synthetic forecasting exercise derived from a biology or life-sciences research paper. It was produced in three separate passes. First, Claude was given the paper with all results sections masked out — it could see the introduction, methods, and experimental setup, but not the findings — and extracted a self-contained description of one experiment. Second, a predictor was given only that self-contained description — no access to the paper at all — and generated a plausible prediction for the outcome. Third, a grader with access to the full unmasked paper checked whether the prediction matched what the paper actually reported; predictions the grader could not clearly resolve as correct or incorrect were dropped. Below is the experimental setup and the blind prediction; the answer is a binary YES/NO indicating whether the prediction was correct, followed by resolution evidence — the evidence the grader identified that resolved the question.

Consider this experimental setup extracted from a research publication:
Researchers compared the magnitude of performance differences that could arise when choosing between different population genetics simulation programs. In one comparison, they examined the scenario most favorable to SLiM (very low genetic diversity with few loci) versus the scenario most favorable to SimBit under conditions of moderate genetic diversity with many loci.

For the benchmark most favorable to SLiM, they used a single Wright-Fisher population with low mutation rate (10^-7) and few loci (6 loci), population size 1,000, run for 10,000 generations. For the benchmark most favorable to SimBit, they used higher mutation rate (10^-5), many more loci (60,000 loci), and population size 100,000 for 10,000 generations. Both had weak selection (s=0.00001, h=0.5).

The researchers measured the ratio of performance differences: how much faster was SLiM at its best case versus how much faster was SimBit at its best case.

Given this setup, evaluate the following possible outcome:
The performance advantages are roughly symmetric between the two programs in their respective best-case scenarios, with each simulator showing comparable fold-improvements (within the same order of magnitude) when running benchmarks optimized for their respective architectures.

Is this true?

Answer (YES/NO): NO